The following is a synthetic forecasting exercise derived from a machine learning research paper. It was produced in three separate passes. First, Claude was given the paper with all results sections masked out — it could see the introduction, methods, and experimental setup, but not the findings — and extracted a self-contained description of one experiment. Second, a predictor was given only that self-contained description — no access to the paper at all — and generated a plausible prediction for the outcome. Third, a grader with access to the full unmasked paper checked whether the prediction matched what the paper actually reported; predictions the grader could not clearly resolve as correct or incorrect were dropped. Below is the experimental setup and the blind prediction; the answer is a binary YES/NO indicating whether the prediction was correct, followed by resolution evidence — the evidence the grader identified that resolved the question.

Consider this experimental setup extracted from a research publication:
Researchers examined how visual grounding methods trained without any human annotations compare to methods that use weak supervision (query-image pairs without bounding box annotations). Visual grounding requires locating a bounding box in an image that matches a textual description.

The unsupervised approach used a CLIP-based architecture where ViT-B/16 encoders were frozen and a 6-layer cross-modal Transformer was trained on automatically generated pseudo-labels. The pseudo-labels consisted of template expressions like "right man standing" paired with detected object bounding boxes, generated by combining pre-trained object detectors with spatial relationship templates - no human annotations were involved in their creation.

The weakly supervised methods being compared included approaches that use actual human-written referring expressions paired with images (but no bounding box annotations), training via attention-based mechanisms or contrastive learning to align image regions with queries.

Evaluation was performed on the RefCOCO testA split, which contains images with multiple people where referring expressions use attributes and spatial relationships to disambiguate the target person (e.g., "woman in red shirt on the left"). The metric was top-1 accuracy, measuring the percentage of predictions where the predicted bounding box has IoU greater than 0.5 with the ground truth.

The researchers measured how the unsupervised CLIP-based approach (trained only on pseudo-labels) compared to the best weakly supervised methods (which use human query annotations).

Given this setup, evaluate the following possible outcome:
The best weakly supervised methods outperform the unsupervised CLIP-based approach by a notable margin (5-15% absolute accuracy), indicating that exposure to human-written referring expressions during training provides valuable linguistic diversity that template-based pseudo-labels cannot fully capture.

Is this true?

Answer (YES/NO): NO